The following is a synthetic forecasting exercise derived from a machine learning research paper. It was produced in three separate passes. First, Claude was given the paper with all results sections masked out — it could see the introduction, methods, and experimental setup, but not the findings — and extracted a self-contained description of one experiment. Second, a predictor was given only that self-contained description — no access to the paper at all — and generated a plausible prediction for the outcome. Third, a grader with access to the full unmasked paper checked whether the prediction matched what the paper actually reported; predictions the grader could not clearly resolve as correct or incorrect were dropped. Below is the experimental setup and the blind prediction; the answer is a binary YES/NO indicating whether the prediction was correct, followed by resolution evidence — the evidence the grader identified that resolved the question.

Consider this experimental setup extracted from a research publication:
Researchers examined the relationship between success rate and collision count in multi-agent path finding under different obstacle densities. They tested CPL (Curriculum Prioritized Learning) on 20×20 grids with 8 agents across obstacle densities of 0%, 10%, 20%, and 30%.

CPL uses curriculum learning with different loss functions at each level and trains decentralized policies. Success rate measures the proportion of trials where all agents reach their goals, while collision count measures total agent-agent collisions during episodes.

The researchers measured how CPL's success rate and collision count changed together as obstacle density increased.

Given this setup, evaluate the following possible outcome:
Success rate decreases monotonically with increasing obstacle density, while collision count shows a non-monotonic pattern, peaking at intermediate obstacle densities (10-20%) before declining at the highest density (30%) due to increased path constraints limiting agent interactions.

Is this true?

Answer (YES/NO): NO